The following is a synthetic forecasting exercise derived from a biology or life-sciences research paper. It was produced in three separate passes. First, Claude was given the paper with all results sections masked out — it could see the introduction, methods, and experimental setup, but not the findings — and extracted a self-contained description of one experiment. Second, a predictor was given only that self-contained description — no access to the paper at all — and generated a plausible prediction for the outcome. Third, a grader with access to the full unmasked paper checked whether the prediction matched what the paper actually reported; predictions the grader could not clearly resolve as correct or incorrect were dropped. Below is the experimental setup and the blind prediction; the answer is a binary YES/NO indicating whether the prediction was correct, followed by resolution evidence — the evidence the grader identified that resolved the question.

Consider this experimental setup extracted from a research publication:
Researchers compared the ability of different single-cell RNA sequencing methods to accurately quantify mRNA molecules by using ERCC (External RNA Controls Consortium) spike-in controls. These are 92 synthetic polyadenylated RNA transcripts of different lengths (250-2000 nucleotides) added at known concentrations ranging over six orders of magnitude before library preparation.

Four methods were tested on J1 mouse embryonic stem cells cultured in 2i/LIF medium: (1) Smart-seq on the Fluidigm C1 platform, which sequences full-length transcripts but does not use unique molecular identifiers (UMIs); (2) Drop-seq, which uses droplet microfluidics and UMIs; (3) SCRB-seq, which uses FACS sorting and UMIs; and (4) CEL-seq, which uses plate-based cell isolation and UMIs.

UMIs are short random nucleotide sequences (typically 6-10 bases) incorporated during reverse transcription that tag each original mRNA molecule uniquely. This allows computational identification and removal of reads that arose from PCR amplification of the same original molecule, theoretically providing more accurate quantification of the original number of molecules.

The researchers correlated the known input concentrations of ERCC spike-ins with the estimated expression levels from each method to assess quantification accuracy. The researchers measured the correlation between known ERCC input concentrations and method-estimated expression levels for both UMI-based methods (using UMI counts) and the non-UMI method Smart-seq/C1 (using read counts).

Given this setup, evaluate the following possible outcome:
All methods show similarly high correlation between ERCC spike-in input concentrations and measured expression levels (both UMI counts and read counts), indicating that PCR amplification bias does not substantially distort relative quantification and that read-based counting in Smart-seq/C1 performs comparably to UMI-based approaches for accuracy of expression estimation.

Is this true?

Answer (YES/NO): YES